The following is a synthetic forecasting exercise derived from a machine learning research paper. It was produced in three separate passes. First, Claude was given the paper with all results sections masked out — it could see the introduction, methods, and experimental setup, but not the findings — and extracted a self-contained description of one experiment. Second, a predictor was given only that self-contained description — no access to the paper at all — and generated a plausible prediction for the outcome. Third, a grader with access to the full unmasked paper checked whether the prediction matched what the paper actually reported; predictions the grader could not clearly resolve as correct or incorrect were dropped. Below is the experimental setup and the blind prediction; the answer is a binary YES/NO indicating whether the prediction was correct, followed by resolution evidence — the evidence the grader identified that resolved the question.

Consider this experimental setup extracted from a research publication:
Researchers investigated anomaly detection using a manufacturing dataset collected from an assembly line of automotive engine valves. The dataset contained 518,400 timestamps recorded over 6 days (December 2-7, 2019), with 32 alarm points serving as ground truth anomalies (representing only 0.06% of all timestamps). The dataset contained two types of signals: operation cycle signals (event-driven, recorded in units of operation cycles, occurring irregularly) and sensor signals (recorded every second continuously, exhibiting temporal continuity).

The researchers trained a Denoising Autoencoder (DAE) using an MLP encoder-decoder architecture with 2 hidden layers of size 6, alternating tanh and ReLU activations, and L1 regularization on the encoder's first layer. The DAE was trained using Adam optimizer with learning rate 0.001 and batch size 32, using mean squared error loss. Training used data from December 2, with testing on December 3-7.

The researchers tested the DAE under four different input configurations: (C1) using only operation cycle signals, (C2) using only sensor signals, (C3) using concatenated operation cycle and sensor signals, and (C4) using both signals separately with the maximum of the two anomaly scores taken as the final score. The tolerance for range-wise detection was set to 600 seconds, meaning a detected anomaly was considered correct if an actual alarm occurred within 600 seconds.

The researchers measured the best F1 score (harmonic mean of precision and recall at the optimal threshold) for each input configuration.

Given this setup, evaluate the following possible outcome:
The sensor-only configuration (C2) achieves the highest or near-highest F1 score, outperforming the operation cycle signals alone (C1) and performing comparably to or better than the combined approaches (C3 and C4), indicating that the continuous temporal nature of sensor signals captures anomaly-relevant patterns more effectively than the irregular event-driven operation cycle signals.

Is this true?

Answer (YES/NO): NO